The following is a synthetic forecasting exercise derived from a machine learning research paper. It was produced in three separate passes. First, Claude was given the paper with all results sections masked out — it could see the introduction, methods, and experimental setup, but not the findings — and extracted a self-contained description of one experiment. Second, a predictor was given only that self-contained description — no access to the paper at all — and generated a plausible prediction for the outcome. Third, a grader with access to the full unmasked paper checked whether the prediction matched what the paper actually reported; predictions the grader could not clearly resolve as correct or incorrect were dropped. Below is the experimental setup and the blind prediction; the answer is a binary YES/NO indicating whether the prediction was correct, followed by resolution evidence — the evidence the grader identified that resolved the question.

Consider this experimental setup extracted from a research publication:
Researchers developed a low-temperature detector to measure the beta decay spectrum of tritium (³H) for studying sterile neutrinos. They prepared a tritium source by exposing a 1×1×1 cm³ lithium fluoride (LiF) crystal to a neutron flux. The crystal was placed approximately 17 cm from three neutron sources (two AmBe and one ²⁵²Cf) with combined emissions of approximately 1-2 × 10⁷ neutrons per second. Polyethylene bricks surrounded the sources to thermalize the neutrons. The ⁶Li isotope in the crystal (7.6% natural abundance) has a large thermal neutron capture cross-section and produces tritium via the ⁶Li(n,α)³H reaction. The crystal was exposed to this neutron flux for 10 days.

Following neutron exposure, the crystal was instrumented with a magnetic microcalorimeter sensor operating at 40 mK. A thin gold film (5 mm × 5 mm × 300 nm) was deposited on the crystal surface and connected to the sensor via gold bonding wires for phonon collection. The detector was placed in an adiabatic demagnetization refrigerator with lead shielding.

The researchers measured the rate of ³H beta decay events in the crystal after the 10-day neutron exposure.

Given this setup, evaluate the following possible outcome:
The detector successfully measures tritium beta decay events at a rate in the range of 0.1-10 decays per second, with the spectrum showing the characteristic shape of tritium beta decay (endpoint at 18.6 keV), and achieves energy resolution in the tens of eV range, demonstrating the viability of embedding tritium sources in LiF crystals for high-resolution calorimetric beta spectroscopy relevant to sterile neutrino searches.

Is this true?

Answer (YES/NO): NO